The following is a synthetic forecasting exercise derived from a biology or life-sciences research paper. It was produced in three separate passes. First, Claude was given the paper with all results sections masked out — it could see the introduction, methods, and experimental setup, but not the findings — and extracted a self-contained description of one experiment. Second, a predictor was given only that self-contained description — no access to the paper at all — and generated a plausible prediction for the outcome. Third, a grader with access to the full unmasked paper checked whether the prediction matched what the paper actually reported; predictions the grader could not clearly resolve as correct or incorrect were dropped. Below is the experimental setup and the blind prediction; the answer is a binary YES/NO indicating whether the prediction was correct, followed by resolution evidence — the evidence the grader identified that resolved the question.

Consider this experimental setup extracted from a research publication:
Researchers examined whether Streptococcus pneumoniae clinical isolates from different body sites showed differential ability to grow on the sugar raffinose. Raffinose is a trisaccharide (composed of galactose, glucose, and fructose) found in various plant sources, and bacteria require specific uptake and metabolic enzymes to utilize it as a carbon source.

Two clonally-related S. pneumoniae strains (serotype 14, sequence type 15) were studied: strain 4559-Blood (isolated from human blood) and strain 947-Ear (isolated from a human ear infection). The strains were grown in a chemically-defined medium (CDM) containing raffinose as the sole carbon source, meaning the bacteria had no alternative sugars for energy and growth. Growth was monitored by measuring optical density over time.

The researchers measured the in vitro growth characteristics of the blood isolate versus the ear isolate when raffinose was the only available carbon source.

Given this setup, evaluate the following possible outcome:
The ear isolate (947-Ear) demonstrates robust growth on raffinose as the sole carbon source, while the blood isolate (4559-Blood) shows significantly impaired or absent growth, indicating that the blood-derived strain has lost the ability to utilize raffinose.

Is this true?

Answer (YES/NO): NO